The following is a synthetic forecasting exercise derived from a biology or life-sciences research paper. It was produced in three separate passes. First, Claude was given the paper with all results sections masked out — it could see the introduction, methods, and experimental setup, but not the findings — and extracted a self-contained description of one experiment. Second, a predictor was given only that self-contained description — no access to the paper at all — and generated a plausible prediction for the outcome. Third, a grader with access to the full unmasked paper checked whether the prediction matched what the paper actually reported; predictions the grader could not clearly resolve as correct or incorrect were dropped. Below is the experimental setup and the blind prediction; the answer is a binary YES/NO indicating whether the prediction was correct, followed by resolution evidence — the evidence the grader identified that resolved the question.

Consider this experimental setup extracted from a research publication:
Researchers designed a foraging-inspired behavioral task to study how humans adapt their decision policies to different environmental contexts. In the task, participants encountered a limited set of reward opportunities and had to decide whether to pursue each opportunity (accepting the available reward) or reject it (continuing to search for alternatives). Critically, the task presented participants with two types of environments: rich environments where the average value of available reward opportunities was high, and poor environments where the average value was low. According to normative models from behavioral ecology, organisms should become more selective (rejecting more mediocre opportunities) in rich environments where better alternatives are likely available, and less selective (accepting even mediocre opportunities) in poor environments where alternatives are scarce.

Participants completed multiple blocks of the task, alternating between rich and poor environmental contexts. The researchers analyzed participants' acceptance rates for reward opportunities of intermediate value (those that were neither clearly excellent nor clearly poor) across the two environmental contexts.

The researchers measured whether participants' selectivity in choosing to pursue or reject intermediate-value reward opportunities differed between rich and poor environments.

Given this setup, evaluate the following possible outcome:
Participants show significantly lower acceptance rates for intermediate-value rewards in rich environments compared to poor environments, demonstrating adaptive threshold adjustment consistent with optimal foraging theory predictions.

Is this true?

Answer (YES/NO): YES